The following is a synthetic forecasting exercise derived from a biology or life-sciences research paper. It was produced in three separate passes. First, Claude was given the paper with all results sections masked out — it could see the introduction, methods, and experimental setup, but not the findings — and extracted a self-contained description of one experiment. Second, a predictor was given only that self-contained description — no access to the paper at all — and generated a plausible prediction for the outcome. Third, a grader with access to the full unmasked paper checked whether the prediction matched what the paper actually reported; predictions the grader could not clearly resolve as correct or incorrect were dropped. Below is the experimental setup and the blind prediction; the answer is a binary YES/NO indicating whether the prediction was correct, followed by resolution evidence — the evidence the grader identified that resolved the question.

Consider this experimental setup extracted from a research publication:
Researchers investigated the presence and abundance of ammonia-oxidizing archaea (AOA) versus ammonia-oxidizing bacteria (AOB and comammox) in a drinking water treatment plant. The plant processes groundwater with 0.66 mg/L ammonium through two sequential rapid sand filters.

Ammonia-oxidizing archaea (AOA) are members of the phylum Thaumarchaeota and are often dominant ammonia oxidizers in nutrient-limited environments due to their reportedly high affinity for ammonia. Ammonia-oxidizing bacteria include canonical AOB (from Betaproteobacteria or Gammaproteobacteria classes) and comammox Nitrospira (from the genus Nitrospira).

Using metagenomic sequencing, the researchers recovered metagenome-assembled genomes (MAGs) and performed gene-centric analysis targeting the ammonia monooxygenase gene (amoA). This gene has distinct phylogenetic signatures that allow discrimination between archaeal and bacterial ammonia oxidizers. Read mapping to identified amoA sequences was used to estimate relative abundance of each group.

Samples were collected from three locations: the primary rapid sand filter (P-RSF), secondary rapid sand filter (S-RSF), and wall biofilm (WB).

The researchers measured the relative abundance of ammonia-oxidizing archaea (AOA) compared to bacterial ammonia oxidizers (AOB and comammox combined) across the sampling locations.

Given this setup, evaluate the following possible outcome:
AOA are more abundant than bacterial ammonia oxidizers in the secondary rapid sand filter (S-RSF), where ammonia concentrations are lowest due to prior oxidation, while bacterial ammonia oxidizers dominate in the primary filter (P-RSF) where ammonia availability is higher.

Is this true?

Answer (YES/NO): NO